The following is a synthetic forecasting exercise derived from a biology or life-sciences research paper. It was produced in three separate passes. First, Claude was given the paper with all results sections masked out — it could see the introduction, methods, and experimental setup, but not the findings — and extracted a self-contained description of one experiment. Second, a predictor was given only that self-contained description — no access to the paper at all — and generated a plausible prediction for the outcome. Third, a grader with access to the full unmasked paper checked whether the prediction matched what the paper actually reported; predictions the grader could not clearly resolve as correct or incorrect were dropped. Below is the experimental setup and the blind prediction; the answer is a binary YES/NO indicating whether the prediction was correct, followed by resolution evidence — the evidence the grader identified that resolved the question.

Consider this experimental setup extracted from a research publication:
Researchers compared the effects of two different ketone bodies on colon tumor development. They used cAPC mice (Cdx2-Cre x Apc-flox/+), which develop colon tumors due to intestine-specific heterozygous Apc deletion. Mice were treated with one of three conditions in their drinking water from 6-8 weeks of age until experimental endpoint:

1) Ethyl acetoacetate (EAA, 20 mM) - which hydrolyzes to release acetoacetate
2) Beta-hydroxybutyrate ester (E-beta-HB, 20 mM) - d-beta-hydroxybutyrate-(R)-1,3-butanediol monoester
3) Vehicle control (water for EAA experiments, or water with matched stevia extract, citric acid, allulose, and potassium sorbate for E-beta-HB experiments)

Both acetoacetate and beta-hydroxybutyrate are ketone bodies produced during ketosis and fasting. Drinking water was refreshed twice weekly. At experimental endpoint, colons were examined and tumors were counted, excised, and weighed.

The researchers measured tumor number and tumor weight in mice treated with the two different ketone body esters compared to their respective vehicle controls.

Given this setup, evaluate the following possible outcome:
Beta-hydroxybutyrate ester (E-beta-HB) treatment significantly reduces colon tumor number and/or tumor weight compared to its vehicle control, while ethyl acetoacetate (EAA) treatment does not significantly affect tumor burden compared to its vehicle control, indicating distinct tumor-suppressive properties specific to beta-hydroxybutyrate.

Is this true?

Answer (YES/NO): NO